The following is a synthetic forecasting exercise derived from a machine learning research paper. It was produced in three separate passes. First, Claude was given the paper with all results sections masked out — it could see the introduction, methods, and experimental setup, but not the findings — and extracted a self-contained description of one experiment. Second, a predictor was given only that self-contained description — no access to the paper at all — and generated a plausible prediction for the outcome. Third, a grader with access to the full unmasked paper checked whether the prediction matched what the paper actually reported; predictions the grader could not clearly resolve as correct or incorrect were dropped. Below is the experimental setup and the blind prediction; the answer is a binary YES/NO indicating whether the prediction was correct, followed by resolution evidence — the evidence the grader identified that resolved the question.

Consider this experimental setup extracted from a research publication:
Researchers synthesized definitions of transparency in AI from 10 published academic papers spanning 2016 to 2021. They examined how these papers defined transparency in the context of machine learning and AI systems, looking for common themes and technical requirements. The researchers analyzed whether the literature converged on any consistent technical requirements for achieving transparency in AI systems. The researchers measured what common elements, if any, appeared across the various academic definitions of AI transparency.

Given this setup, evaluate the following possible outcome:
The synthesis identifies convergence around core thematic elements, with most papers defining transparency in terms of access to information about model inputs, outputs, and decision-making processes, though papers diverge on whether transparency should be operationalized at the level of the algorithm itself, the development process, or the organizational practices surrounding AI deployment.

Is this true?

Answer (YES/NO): NO